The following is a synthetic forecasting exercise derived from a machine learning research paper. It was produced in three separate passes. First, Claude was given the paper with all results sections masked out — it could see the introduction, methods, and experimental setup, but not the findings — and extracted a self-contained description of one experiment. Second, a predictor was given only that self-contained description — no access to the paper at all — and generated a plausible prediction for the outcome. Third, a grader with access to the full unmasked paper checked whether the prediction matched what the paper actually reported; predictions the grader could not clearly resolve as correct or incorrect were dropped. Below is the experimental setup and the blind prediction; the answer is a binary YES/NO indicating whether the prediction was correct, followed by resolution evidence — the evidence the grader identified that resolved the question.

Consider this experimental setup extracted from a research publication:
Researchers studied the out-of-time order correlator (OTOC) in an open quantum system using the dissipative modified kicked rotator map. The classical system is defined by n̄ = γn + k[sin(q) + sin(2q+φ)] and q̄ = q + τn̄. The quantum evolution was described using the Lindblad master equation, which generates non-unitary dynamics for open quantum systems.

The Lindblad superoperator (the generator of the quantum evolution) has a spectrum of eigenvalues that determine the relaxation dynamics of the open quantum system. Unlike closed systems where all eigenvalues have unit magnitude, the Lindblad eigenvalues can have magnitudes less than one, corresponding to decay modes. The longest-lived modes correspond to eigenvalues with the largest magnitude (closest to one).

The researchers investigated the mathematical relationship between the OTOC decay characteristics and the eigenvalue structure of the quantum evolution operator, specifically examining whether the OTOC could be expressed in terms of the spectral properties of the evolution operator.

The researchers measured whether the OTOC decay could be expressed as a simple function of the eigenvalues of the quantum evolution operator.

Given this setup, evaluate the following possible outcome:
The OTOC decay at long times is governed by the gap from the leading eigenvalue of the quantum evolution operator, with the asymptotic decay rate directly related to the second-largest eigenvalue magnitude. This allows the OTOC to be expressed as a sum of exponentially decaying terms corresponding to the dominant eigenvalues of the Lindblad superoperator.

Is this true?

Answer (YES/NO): YES